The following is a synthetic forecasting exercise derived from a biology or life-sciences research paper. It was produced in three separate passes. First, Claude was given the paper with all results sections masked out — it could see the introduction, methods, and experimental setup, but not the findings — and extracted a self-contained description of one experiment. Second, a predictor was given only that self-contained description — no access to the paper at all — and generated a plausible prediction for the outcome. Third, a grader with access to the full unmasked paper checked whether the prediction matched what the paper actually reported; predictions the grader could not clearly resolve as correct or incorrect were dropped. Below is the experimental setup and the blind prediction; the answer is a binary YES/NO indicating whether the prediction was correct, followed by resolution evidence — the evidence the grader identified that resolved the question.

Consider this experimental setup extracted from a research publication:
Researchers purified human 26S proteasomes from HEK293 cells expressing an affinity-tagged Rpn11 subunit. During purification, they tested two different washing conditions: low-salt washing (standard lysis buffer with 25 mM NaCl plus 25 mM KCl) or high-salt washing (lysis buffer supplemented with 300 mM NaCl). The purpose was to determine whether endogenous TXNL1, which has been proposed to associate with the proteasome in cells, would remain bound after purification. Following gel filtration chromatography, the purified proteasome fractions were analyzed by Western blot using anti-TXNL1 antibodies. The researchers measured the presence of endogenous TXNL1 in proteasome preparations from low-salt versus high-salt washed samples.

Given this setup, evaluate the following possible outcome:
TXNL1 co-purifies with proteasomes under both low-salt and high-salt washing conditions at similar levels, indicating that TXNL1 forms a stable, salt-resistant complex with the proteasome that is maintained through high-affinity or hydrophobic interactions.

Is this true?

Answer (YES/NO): NO